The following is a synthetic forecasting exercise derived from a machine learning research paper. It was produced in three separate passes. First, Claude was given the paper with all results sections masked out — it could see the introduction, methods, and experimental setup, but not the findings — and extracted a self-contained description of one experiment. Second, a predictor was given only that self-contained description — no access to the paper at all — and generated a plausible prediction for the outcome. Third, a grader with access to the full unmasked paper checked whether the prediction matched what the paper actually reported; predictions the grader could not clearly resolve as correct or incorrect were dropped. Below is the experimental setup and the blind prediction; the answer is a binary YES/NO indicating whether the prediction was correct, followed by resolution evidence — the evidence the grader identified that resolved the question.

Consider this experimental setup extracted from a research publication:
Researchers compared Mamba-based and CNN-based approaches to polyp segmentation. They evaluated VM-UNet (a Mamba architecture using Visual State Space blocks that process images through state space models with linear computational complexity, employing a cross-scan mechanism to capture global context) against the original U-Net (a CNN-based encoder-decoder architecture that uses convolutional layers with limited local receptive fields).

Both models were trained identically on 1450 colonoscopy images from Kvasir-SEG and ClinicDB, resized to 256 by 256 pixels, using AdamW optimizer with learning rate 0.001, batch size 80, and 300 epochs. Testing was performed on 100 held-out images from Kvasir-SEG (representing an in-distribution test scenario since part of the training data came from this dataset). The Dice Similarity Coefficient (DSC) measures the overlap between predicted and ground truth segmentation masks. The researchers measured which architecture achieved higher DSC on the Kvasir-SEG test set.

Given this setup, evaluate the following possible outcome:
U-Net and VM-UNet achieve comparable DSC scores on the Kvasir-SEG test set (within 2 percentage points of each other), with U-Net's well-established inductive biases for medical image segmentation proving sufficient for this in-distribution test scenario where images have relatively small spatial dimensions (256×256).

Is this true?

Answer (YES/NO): YES